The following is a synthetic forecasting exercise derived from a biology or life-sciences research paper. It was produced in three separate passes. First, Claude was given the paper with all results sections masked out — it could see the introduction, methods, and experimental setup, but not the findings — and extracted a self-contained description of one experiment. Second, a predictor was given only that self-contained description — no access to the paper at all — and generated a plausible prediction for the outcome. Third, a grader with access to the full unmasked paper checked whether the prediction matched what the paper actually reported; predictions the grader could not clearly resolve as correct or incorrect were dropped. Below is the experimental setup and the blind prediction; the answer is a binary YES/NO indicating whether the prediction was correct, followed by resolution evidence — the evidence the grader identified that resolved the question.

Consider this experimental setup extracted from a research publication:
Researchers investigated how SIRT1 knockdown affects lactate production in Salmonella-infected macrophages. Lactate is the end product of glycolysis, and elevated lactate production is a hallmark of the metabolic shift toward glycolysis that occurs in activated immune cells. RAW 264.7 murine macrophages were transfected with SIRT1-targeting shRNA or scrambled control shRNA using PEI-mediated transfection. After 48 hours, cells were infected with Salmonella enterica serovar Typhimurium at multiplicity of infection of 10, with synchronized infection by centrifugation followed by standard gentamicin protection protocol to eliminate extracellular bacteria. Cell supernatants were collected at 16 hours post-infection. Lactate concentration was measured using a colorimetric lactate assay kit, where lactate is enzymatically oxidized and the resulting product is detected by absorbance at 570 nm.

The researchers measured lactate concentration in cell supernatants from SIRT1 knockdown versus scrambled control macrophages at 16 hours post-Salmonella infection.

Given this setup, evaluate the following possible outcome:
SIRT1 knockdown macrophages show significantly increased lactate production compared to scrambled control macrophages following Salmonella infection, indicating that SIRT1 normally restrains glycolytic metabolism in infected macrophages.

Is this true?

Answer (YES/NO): YES